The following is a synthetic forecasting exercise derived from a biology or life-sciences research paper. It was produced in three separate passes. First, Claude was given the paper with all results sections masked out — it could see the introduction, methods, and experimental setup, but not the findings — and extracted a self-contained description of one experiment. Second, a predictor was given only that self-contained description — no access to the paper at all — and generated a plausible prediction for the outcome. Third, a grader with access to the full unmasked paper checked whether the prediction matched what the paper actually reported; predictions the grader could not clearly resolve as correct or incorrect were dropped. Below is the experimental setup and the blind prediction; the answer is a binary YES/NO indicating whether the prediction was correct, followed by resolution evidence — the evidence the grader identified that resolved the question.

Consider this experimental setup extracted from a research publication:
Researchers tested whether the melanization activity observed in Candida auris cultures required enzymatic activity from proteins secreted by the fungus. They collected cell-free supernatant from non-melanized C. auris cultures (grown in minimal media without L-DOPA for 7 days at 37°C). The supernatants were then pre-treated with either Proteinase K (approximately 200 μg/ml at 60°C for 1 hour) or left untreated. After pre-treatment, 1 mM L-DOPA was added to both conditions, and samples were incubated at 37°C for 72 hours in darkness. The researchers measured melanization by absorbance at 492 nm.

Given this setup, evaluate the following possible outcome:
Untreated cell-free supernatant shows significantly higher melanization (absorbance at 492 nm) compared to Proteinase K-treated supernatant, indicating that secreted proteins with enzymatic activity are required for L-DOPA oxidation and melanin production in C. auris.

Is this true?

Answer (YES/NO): NO